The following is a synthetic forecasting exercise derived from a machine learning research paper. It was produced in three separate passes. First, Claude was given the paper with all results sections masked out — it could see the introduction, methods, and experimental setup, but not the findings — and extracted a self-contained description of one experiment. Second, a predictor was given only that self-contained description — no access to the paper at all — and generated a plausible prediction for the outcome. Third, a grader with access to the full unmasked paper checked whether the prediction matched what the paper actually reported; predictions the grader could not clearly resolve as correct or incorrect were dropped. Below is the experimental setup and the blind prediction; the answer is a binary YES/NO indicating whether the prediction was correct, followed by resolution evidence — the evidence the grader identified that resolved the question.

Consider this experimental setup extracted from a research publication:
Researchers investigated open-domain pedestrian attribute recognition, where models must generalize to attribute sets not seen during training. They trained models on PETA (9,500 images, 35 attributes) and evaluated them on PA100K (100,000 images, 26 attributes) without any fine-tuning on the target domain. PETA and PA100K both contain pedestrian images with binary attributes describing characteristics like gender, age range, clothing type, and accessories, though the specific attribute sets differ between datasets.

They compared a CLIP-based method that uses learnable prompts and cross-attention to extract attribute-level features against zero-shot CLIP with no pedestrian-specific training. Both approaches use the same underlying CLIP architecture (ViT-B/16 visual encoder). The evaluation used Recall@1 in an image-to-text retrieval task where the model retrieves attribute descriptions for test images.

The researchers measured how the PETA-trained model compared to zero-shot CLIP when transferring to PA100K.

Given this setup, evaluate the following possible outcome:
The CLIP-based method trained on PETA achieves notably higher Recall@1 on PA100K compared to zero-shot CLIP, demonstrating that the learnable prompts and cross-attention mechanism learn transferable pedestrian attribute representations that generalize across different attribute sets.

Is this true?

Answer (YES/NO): YES